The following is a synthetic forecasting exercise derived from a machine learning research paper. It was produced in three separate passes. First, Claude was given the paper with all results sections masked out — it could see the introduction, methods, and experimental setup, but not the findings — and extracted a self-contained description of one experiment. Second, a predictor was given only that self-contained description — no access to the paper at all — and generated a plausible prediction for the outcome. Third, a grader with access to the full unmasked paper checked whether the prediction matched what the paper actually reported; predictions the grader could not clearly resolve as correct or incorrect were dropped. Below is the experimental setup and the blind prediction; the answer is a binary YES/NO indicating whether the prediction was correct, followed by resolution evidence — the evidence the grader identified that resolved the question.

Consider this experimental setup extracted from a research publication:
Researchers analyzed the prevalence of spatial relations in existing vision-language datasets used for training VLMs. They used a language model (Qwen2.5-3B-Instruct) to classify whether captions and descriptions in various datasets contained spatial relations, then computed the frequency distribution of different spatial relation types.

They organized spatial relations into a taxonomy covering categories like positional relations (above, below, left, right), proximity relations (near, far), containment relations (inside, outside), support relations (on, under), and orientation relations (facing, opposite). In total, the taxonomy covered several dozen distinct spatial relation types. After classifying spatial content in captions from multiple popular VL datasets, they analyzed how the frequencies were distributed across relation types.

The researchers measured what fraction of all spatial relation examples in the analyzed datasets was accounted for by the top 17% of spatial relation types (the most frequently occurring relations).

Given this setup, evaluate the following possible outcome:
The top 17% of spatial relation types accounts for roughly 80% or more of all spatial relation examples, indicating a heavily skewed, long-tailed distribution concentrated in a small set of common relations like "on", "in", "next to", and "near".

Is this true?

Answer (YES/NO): YES